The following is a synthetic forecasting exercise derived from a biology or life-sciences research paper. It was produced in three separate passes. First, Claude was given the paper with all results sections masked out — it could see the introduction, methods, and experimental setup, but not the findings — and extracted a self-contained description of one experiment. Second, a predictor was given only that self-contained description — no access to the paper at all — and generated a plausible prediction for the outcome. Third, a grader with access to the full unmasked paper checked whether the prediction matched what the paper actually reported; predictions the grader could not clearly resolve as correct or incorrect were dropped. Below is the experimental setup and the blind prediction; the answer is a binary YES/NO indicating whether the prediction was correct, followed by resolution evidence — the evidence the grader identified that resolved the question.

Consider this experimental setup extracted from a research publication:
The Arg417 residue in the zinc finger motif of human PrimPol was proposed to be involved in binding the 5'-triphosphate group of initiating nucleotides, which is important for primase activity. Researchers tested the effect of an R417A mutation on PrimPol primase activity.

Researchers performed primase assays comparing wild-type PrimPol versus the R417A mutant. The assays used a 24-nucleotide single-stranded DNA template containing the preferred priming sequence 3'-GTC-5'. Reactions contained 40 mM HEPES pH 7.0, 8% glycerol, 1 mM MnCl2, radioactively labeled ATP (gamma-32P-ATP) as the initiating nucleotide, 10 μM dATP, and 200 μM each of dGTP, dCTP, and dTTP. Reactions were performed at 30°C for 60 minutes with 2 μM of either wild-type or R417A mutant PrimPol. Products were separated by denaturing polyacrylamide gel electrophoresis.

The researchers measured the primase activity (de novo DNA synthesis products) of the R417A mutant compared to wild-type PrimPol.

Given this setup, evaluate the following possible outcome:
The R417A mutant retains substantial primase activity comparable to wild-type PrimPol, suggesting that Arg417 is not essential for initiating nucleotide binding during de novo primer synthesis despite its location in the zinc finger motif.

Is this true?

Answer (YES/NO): NO